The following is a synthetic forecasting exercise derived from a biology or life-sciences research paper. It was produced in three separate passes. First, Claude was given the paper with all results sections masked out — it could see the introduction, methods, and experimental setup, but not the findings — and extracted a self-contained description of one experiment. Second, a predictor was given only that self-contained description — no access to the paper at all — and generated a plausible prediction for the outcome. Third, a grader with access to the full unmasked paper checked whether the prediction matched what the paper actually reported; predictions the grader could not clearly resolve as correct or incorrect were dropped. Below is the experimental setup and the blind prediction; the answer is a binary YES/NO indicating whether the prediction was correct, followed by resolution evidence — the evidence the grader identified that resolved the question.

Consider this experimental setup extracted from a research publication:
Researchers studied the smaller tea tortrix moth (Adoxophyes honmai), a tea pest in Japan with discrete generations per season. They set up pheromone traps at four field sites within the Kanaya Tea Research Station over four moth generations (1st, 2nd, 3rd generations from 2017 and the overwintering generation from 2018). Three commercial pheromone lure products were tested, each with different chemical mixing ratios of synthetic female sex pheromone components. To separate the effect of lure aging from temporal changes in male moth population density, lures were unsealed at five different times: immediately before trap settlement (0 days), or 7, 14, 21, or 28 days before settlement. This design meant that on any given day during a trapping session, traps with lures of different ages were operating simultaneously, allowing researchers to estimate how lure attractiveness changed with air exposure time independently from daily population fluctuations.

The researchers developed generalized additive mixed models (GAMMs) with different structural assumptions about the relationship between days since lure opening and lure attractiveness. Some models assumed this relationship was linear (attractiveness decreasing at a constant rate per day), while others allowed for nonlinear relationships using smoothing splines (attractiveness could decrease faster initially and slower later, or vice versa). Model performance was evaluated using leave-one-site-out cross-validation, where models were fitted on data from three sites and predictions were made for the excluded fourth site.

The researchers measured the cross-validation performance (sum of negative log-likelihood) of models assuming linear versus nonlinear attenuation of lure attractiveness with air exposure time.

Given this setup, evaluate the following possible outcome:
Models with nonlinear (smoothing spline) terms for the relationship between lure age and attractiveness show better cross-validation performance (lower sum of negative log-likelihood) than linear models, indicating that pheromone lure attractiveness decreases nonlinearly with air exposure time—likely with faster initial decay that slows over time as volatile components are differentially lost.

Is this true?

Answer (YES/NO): NO